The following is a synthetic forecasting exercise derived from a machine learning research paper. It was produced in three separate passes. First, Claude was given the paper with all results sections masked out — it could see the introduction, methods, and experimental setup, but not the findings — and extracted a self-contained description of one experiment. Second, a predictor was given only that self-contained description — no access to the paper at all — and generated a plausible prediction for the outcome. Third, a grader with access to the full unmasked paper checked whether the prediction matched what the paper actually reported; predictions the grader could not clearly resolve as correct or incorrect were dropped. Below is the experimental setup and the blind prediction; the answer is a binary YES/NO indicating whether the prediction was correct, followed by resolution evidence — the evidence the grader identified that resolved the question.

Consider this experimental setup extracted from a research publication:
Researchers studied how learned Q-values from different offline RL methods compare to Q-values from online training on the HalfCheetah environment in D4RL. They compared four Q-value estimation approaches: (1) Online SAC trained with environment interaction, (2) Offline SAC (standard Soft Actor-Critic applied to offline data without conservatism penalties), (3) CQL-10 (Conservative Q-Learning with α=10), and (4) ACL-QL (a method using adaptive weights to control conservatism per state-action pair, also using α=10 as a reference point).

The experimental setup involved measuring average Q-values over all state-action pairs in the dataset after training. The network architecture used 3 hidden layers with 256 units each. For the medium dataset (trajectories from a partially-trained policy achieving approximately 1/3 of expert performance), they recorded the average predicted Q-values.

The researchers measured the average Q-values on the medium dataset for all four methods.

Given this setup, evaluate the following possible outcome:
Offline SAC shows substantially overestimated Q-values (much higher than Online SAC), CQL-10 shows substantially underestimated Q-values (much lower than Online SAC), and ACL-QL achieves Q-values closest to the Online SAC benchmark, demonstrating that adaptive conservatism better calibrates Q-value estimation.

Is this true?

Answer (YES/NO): YES